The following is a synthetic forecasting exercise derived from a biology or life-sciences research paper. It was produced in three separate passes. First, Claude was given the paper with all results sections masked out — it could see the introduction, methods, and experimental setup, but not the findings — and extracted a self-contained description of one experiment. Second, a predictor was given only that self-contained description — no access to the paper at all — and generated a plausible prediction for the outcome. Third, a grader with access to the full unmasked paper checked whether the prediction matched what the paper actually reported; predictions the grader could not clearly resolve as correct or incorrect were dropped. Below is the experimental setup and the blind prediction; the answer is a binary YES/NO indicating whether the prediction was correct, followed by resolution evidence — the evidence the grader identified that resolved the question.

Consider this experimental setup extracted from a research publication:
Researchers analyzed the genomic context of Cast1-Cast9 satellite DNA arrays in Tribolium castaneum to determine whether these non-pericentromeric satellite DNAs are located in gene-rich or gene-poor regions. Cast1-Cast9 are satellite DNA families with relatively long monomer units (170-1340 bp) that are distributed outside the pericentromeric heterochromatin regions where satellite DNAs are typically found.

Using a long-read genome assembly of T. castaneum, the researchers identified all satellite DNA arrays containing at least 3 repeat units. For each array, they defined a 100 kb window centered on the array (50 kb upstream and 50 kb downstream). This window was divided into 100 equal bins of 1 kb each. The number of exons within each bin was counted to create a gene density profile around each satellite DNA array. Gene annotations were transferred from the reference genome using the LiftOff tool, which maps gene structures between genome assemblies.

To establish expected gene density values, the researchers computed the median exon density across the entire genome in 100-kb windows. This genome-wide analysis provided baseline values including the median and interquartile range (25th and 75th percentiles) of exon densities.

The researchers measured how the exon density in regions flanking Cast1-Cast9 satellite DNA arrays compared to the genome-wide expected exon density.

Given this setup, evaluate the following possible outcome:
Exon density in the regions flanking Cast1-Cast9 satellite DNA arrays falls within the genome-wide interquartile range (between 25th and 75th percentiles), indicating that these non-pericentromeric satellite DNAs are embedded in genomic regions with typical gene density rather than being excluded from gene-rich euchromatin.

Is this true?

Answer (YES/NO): NO